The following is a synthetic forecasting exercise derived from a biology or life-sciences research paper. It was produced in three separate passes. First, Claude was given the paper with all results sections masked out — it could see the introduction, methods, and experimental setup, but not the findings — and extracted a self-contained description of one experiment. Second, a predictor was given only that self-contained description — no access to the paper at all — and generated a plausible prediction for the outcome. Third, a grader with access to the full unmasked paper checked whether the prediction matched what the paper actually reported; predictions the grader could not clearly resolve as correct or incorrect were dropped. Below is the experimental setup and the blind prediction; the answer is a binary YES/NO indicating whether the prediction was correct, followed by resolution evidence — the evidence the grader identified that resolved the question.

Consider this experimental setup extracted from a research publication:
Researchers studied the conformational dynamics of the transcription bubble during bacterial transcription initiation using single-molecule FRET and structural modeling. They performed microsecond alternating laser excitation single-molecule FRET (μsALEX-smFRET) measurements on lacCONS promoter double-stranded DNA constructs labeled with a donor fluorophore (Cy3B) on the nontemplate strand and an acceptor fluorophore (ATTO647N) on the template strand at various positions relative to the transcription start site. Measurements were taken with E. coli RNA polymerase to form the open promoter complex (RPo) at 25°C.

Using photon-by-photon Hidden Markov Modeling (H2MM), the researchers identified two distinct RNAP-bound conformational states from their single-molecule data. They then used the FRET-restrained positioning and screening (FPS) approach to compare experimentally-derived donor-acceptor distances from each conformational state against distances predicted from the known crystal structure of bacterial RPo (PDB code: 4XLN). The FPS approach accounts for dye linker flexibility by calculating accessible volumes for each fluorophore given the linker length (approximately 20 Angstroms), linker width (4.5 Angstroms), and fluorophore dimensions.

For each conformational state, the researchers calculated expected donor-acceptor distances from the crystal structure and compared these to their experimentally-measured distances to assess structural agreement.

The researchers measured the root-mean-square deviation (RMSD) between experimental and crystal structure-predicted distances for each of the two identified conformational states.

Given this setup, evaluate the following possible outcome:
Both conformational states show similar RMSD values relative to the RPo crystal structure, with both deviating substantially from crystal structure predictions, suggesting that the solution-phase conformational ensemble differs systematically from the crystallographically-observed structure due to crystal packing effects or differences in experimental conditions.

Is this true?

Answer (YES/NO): NO